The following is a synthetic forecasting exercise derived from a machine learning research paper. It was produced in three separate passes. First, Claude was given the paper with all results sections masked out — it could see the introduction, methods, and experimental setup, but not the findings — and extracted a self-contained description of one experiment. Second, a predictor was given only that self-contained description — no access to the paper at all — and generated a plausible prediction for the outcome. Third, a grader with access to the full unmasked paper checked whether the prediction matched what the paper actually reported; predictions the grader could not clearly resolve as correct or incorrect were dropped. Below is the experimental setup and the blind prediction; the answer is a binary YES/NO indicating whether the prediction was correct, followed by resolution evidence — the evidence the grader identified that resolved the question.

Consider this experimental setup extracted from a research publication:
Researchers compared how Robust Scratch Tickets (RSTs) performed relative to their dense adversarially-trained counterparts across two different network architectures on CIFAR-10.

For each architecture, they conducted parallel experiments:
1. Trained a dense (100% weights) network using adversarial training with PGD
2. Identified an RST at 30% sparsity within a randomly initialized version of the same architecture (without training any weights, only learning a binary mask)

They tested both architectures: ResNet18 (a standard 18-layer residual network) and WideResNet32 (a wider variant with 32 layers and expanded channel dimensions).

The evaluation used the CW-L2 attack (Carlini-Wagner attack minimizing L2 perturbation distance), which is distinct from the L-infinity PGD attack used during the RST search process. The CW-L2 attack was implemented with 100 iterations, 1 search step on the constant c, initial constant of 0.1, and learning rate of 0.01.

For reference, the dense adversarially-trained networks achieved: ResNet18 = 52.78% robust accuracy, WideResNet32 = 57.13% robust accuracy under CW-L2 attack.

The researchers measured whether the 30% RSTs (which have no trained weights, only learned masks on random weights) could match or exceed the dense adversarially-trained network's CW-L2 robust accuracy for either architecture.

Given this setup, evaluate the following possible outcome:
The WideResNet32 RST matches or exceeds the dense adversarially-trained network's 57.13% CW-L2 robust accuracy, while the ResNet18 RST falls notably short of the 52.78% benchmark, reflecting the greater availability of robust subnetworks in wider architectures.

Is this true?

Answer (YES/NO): NO